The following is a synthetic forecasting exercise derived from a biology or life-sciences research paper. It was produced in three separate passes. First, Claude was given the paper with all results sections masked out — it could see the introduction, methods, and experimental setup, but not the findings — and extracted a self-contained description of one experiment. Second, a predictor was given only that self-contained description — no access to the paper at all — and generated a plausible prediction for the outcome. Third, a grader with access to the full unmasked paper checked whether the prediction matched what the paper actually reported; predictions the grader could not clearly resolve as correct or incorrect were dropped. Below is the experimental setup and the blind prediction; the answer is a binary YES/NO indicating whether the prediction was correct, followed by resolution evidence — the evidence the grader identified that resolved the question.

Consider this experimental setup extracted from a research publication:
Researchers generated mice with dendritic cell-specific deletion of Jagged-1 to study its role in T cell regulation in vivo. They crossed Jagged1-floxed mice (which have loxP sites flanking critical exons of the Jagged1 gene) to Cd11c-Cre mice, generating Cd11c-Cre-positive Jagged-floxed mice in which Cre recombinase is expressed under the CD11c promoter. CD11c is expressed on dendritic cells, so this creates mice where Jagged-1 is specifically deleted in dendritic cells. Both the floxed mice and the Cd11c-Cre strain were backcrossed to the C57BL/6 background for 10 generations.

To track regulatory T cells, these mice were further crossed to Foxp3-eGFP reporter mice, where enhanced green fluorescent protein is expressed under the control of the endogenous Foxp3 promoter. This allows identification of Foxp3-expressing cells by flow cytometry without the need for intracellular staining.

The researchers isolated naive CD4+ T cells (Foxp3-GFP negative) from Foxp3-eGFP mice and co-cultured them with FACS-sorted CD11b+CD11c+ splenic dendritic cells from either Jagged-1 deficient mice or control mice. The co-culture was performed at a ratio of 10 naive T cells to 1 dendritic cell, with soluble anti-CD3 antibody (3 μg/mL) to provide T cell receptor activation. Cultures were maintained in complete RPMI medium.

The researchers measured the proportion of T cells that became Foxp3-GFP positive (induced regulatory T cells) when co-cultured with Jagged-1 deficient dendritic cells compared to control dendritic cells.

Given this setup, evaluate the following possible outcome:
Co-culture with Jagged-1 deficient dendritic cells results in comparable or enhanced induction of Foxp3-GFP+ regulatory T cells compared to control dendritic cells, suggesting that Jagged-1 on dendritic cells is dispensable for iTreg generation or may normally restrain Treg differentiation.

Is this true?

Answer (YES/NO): YES